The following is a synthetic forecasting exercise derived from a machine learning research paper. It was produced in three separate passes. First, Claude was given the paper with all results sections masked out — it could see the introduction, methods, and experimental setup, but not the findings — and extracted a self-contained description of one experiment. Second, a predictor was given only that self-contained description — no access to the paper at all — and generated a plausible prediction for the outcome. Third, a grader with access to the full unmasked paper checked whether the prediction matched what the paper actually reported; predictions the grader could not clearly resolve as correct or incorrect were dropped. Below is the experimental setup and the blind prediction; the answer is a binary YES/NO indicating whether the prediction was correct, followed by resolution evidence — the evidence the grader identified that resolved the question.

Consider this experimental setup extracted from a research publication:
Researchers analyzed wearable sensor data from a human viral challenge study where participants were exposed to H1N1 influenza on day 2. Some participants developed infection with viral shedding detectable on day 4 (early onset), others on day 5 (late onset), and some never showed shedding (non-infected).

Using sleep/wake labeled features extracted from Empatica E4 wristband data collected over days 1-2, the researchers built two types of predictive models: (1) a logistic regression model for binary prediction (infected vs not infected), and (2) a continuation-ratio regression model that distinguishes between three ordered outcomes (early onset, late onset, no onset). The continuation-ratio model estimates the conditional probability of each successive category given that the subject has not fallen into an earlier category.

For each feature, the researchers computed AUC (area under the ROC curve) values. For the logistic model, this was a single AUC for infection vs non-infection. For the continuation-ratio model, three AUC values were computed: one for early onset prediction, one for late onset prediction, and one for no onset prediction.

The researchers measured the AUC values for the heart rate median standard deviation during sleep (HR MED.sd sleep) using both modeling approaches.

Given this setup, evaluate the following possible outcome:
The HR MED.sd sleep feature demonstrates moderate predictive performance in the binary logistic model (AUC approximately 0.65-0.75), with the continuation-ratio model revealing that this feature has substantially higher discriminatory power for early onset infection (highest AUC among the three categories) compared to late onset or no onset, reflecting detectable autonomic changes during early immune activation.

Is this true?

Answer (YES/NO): NO